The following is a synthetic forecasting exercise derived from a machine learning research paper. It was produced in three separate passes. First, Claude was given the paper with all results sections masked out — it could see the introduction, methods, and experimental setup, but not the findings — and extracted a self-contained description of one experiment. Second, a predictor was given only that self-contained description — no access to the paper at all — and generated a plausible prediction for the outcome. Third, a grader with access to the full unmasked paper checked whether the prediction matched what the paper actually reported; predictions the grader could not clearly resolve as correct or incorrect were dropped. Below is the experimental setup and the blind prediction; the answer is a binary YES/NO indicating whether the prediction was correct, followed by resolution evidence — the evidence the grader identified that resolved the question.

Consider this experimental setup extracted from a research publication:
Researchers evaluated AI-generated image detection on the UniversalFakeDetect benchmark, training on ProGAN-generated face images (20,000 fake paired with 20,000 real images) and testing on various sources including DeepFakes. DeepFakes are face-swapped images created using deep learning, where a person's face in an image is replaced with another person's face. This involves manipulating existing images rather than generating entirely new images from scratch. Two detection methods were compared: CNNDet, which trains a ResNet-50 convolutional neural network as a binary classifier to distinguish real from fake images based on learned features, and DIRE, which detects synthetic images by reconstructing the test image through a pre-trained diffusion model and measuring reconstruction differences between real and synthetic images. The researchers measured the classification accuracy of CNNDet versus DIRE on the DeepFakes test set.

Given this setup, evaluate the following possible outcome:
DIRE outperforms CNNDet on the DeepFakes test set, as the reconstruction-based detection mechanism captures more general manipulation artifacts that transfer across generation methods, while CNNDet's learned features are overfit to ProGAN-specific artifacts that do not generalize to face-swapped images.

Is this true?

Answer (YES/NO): YES